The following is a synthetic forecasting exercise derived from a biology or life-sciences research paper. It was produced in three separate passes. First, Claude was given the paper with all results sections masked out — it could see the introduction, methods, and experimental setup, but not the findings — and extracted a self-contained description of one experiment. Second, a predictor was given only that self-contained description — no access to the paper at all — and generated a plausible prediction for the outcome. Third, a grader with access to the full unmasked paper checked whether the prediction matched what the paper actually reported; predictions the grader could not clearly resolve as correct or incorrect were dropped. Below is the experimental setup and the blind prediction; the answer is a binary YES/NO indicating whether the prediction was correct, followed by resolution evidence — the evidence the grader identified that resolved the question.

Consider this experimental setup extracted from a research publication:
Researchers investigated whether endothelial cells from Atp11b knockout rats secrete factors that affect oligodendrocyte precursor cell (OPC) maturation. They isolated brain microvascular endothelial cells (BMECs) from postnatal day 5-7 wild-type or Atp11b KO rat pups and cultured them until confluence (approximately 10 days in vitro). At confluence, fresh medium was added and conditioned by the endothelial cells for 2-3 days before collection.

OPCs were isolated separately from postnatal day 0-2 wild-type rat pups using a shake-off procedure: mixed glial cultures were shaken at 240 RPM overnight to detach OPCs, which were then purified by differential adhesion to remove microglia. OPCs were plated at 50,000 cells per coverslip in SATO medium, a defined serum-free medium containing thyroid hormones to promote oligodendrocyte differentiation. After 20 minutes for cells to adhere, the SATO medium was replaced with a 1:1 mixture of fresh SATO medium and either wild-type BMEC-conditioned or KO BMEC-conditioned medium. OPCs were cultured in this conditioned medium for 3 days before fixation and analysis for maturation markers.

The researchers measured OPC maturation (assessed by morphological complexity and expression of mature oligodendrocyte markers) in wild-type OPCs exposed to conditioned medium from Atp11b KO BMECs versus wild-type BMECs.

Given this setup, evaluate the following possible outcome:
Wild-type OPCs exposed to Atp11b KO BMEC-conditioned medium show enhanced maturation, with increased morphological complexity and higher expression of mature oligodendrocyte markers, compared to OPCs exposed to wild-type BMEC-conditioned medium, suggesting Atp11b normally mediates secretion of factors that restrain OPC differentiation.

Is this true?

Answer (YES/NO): NO